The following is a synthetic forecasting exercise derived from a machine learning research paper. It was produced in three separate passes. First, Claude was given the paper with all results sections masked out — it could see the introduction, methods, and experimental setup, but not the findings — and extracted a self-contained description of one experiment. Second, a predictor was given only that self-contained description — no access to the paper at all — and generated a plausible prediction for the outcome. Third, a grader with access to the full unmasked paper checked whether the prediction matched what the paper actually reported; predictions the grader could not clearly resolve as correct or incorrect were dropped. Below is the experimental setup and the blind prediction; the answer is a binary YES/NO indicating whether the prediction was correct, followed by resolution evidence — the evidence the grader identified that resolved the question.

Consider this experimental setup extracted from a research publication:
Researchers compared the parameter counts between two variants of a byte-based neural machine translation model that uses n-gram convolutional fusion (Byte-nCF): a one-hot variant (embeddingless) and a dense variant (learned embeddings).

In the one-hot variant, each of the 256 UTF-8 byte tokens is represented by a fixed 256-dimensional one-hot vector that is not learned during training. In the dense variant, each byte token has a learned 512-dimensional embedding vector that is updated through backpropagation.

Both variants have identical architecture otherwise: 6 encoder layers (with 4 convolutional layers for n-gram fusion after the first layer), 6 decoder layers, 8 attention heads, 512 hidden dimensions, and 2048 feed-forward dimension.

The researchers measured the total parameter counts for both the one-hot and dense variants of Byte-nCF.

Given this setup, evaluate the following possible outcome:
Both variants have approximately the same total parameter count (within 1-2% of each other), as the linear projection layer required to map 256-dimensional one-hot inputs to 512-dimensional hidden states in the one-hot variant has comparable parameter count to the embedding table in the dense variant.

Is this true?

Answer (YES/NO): YES